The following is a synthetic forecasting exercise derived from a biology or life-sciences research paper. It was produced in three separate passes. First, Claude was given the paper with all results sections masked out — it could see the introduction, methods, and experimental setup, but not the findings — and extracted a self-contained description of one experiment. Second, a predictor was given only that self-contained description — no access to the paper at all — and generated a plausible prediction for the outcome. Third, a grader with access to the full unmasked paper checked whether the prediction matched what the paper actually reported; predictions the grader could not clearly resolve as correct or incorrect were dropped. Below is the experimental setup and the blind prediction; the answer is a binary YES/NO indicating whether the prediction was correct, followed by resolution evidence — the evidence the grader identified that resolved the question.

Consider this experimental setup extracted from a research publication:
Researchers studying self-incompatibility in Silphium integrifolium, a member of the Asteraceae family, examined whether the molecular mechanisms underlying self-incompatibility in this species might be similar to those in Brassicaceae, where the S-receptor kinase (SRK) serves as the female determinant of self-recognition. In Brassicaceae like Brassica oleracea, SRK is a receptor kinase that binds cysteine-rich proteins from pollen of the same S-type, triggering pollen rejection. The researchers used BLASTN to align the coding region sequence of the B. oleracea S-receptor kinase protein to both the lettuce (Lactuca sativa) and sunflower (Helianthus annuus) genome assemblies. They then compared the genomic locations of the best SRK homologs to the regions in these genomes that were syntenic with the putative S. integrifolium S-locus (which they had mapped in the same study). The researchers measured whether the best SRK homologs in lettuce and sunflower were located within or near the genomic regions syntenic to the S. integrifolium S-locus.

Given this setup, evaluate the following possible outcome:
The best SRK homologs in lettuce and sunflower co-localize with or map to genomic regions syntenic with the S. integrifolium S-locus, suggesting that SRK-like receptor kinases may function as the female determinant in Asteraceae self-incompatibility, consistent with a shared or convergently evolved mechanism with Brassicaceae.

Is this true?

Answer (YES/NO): NO